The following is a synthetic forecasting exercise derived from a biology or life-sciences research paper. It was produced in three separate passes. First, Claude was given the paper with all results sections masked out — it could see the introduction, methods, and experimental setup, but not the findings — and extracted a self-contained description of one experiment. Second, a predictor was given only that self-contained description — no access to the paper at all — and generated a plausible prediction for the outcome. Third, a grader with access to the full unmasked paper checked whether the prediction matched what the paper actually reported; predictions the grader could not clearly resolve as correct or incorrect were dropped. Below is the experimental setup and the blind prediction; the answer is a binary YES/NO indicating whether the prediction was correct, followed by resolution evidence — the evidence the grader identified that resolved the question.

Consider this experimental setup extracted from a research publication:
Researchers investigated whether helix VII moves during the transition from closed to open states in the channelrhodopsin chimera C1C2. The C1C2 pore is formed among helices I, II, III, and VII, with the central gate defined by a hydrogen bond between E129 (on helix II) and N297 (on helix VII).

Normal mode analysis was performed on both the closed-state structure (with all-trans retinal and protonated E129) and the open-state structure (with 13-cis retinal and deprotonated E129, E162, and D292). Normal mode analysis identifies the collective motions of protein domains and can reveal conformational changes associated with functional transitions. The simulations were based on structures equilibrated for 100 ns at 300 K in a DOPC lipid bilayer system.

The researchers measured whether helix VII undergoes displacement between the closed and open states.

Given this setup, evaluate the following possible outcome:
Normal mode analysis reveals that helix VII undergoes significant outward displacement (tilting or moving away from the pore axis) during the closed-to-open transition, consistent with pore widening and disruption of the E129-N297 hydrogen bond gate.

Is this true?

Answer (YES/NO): YES